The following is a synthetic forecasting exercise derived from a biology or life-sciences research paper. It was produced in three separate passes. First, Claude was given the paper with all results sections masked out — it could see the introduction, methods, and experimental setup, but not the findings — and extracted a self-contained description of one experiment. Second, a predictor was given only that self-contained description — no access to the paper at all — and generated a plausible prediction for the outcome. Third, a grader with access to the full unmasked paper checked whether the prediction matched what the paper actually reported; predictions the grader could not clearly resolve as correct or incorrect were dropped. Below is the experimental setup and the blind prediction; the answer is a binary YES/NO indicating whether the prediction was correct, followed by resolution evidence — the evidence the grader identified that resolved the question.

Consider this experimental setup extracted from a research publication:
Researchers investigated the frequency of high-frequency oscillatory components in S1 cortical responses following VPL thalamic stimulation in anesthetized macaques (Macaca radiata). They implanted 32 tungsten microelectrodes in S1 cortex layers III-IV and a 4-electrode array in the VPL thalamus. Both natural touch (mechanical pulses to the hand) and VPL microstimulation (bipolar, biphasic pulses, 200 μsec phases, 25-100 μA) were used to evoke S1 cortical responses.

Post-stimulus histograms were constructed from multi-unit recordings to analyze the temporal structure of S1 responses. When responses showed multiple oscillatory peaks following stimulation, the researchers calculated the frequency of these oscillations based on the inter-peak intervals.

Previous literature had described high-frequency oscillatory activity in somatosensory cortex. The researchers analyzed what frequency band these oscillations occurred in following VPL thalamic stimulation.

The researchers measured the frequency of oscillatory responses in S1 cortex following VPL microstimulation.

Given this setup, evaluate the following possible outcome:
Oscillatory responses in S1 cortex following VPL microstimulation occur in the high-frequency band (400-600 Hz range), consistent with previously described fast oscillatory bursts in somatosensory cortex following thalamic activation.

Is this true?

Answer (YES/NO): YES